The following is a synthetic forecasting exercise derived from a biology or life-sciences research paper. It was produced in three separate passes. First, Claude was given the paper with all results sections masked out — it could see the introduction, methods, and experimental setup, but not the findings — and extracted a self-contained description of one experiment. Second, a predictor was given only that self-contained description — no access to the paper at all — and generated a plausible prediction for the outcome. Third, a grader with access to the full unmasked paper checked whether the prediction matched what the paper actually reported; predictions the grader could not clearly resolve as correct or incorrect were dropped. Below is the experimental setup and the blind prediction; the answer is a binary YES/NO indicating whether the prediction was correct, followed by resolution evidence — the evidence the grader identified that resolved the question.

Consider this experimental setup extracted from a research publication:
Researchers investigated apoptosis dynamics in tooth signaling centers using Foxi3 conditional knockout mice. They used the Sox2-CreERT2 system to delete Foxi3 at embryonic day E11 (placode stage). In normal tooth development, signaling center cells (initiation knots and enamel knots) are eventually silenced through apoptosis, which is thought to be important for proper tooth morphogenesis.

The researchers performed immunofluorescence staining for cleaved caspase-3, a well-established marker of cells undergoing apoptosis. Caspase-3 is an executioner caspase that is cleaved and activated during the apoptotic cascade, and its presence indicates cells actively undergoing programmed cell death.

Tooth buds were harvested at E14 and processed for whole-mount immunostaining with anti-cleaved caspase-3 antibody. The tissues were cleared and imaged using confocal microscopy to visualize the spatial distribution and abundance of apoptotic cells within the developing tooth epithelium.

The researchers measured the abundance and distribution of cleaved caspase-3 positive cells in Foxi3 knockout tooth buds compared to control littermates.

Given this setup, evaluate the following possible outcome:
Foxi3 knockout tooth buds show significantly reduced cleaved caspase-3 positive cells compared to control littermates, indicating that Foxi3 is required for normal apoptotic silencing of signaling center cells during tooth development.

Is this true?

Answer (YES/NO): YES